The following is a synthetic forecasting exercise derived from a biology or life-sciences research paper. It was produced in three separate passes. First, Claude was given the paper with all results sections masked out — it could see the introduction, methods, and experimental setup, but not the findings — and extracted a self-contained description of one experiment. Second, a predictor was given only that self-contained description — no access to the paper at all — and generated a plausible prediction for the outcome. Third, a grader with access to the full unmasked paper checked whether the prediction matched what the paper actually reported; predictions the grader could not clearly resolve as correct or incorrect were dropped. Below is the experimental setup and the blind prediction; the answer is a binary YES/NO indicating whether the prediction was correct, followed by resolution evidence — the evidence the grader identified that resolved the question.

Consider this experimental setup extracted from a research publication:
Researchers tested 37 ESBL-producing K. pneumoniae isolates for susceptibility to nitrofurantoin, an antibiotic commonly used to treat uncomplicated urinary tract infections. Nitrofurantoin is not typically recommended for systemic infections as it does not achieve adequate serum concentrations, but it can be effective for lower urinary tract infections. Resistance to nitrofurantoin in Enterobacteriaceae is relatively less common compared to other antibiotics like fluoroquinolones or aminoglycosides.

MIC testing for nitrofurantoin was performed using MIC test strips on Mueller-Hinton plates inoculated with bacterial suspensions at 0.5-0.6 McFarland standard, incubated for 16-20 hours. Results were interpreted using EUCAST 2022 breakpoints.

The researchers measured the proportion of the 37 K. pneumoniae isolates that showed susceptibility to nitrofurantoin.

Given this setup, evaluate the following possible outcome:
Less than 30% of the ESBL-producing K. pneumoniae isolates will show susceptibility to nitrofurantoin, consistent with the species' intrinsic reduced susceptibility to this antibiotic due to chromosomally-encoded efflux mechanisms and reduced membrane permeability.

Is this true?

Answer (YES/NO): NO